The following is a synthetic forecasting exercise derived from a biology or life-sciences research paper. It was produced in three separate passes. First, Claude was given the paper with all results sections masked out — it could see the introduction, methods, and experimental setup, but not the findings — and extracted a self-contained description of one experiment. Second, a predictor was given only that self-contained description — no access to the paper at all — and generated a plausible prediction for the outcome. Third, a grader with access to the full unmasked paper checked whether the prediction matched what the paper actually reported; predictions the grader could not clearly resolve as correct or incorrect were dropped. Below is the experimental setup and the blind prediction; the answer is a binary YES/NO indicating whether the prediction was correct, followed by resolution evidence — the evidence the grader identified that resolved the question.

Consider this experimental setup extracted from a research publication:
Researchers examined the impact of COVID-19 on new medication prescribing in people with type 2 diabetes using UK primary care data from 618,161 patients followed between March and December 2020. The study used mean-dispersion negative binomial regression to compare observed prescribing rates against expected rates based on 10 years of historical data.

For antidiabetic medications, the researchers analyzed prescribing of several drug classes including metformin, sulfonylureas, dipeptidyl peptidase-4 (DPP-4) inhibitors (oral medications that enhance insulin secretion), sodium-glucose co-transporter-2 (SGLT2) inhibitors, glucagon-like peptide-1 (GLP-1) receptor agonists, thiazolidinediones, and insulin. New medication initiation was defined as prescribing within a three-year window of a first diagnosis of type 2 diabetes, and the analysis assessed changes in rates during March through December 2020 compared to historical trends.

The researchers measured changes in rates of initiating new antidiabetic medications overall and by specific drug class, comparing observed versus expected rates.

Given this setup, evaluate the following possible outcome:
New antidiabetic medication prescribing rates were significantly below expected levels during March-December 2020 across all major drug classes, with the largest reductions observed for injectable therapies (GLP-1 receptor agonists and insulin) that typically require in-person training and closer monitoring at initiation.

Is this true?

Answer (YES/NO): NO